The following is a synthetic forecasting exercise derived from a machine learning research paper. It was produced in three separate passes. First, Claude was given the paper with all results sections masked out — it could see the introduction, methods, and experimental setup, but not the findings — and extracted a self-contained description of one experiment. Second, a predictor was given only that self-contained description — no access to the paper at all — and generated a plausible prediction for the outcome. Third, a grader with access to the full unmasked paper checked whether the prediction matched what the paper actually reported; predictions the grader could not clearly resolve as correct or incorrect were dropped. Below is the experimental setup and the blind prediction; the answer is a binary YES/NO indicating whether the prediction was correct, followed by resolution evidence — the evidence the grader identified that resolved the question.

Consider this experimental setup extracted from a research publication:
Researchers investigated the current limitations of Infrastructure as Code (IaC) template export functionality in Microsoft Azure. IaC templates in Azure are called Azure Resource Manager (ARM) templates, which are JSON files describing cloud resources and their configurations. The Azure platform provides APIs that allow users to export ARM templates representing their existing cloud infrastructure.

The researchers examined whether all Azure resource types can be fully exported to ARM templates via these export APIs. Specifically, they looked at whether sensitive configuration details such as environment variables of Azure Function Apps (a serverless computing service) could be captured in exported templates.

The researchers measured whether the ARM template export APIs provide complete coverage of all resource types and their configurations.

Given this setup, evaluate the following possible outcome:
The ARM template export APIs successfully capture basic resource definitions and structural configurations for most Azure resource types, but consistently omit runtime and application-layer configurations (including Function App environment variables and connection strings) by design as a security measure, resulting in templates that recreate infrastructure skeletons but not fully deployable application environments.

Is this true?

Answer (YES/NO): NO